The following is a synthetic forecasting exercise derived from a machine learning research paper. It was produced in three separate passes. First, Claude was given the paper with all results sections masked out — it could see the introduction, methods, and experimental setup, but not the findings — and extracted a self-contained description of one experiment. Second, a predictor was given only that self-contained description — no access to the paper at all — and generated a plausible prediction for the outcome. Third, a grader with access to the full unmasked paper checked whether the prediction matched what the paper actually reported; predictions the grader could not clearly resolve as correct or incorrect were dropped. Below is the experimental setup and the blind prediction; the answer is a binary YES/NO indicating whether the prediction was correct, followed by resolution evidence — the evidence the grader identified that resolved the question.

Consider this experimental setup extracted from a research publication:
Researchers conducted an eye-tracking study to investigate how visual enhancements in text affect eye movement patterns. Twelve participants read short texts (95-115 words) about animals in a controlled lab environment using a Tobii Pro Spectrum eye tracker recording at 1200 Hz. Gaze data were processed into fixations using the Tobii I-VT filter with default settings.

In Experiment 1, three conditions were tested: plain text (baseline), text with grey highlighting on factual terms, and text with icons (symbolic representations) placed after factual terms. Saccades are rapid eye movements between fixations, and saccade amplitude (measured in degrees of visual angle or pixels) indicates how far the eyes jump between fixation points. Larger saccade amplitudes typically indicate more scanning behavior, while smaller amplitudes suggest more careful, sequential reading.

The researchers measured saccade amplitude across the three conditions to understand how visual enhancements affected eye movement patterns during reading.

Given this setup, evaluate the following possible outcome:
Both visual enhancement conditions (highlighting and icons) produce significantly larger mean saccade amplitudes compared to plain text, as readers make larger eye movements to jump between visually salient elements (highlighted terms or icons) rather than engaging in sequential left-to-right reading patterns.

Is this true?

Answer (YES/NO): NO